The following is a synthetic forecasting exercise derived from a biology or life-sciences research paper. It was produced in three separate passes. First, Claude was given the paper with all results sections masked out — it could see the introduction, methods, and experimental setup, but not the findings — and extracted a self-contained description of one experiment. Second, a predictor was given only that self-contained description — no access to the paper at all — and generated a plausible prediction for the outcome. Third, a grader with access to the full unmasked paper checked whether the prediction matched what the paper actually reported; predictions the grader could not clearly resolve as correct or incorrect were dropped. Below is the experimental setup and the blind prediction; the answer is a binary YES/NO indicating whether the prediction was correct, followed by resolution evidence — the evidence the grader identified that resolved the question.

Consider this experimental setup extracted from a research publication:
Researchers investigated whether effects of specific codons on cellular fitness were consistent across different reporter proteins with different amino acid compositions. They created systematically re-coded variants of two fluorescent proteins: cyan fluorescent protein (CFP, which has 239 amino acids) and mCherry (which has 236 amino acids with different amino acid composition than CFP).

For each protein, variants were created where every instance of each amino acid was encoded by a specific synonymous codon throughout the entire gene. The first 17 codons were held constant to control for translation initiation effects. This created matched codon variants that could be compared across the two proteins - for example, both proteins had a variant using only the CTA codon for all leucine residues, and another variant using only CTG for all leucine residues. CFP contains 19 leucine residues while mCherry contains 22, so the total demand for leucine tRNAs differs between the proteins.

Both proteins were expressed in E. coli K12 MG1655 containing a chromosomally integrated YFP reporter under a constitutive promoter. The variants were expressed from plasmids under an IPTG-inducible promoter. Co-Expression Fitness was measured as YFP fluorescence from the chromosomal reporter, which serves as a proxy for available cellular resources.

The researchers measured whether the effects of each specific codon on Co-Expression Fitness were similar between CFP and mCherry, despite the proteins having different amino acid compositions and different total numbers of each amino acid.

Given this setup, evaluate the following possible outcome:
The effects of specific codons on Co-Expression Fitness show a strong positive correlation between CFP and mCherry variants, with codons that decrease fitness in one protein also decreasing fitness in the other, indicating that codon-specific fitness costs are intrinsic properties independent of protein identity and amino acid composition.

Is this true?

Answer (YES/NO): NO